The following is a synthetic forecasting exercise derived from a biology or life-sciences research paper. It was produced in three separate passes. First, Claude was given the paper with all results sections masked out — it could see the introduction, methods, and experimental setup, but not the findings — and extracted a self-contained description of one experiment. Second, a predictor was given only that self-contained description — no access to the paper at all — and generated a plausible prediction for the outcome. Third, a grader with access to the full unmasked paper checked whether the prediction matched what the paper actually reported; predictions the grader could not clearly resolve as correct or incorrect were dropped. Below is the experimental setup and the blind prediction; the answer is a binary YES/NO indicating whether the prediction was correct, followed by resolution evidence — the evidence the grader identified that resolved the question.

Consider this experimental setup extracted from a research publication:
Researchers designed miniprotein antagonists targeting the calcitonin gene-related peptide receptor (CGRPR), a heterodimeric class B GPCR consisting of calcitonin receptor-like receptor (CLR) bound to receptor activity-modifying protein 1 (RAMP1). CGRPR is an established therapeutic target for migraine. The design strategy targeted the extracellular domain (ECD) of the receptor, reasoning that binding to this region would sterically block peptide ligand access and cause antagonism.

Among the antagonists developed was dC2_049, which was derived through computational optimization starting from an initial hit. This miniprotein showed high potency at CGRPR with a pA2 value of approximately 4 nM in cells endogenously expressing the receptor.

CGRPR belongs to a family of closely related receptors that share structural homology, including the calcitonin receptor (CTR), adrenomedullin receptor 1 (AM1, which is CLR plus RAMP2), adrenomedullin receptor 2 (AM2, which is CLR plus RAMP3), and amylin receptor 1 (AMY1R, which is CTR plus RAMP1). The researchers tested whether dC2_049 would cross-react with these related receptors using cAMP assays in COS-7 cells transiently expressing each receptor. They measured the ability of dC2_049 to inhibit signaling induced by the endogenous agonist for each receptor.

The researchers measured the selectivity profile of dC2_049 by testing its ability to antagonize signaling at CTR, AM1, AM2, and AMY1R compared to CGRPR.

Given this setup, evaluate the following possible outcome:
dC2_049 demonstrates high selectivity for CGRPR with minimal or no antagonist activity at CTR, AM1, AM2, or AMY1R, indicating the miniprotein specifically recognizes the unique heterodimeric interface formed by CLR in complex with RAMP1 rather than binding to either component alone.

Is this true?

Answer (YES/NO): YES